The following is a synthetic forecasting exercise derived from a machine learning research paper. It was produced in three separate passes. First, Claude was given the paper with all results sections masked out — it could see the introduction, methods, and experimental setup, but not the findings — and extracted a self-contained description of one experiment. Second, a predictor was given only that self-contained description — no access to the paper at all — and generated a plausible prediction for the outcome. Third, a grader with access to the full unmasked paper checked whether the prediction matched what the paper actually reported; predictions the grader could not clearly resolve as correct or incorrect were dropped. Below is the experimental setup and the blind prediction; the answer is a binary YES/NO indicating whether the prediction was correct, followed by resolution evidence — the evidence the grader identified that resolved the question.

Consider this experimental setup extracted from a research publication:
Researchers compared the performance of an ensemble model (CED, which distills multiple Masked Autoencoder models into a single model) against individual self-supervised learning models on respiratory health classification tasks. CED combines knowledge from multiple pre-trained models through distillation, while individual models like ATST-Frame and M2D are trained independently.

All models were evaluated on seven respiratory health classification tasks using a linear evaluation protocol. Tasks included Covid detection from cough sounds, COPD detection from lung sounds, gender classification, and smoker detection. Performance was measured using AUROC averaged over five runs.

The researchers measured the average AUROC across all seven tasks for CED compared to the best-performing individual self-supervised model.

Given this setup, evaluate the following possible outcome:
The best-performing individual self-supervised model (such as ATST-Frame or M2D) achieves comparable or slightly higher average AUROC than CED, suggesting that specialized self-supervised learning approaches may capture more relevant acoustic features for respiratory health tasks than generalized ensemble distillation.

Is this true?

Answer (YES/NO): YES